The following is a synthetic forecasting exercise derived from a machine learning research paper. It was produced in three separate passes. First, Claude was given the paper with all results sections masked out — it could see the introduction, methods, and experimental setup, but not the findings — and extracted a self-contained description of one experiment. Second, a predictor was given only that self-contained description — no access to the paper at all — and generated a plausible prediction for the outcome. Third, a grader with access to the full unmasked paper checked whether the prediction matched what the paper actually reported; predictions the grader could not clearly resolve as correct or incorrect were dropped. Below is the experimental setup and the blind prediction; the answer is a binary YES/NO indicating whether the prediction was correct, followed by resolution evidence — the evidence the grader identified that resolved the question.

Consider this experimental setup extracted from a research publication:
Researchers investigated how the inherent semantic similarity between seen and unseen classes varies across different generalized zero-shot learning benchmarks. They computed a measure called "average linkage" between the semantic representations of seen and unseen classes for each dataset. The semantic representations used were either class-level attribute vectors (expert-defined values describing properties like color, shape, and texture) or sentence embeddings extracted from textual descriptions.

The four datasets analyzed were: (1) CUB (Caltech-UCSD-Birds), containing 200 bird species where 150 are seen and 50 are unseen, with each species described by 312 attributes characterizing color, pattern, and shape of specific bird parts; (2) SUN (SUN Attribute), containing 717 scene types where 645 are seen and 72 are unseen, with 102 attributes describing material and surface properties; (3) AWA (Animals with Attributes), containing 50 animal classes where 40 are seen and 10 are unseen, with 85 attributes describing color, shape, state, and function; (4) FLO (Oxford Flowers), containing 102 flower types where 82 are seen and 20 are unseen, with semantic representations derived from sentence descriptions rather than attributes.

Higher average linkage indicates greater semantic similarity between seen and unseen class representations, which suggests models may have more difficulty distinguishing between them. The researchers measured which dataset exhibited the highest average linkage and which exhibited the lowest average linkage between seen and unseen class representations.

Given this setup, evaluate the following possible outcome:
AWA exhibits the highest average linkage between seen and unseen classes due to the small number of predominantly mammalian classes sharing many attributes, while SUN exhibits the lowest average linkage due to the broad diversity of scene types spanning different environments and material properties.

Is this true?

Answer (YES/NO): NO